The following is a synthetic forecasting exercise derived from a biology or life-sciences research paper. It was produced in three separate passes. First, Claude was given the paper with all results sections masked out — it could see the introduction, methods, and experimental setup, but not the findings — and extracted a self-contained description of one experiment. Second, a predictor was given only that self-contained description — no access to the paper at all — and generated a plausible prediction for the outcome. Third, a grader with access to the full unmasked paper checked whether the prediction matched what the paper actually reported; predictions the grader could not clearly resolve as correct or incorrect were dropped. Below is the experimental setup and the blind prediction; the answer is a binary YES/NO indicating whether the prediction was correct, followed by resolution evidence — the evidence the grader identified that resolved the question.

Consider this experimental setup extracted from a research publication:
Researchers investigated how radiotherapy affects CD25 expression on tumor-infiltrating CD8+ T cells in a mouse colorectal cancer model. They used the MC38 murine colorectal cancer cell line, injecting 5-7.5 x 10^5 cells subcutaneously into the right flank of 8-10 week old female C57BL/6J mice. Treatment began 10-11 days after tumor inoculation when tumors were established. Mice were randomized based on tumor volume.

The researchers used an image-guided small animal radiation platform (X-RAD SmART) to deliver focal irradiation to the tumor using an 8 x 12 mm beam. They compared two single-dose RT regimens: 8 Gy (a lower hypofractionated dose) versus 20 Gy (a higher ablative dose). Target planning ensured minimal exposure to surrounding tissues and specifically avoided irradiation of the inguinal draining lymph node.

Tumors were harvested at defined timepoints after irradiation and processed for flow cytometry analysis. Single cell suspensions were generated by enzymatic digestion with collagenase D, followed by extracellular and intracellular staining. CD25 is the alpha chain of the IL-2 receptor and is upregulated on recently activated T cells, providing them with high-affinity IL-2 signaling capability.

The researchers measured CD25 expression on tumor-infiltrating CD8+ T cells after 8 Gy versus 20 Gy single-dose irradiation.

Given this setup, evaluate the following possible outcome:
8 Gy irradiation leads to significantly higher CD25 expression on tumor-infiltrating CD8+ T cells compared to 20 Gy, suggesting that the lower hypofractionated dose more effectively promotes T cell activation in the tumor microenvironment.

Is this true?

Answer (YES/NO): NO